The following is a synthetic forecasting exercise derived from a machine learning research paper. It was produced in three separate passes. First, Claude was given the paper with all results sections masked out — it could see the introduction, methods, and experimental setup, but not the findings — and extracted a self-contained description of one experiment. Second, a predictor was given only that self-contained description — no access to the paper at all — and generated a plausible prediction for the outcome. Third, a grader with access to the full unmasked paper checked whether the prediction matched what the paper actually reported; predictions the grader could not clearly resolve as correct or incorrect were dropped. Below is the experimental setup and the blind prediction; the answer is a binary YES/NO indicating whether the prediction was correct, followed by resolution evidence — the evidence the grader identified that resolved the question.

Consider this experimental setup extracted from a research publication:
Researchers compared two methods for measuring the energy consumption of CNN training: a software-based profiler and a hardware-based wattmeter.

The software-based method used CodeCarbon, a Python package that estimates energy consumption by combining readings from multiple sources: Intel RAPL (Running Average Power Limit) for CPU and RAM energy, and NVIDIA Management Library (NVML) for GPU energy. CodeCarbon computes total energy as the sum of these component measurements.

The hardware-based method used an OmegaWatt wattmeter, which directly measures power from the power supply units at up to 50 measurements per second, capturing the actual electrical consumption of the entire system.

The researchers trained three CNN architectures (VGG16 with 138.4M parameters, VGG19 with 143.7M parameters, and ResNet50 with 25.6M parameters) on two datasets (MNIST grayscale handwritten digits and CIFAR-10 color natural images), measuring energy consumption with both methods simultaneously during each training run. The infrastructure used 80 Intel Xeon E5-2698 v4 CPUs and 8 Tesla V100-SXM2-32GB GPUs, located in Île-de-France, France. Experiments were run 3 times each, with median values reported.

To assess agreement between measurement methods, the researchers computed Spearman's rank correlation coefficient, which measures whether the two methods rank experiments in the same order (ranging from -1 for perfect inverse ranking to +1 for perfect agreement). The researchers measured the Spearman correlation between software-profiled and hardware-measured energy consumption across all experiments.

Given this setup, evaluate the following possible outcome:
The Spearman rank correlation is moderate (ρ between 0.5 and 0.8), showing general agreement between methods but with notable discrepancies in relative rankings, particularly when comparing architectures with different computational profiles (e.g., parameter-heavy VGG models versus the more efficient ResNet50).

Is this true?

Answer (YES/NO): NO